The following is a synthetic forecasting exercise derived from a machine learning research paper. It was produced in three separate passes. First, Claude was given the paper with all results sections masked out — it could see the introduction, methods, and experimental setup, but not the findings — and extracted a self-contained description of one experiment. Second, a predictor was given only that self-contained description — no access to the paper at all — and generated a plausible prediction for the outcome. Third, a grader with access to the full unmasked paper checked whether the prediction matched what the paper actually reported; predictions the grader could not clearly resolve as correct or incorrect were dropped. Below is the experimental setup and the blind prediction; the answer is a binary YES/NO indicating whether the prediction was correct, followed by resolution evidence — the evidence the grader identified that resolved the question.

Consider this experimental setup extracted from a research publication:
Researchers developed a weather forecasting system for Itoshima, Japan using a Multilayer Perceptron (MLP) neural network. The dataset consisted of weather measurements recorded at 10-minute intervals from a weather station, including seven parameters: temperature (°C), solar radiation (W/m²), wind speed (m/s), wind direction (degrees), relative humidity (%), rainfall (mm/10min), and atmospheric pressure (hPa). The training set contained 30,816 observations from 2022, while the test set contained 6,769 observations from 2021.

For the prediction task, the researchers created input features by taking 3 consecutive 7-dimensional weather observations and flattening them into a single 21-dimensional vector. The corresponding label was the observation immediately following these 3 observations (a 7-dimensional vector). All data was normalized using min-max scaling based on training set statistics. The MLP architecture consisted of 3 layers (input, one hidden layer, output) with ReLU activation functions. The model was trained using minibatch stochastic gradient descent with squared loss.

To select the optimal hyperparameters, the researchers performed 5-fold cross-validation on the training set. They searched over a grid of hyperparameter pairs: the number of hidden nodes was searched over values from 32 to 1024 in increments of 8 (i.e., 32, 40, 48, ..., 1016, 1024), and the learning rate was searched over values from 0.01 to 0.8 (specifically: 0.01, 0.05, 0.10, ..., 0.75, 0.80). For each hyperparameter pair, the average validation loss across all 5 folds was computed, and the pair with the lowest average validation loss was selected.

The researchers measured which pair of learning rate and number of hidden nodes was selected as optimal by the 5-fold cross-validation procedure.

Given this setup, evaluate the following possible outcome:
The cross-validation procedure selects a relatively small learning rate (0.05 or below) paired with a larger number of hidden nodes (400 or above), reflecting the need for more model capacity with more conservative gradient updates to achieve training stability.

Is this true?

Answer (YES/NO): NO